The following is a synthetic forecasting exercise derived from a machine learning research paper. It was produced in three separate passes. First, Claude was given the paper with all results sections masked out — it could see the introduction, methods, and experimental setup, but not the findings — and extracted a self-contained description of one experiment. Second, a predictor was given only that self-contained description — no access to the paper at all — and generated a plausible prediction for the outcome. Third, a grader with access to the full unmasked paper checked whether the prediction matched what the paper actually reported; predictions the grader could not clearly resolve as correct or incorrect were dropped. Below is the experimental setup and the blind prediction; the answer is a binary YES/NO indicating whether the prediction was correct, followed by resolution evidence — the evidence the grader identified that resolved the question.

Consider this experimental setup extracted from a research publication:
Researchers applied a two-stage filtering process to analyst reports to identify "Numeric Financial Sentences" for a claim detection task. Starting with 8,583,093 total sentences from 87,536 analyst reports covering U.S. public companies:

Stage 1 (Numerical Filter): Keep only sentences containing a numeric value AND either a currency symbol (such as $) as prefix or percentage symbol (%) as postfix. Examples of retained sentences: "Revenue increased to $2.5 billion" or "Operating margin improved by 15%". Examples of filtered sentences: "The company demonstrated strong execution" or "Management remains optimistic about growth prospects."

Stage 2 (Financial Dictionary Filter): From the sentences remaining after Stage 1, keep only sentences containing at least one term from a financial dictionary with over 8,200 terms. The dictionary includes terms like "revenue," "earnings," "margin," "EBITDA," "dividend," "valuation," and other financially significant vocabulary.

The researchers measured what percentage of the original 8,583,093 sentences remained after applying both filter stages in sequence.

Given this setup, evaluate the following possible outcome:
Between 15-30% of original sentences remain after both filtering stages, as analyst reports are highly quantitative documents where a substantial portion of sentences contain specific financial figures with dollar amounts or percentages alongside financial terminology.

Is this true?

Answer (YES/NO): YES